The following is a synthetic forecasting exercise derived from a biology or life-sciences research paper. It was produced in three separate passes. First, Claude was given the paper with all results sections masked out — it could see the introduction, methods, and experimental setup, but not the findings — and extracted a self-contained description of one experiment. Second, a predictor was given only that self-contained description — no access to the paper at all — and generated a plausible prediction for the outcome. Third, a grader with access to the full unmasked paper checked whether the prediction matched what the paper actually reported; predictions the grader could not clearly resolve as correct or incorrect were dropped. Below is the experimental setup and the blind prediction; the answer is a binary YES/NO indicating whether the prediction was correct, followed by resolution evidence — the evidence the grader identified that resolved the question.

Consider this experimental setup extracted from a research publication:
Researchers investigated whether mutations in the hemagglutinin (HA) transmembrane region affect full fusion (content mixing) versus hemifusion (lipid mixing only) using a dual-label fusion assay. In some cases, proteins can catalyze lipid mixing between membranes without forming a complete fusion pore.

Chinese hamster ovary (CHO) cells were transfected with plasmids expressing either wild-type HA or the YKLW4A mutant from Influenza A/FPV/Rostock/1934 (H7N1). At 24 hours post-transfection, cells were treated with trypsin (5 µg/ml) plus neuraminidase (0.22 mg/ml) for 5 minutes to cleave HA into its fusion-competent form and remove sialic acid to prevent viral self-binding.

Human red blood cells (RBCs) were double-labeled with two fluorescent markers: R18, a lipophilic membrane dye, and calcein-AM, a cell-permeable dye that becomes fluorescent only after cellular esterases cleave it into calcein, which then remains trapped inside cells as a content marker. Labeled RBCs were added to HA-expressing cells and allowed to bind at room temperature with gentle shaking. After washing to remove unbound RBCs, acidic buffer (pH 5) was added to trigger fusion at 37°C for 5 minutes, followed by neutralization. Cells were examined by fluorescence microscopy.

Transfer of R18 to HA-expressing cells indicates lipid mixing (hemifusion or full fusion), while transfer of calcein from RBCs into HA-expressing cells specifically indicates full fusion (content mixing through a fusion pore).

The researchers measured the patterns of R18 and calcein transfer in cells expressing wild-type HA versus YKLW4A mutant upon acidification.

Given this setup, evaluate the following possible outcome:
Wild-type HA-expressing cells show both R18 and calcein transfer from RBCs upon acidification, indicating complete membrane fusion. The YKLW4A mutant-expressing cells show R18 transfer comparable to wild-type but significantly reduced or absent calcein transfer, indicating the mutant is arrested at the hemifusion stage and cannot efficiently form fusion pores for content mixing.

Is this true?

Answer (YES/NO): NO